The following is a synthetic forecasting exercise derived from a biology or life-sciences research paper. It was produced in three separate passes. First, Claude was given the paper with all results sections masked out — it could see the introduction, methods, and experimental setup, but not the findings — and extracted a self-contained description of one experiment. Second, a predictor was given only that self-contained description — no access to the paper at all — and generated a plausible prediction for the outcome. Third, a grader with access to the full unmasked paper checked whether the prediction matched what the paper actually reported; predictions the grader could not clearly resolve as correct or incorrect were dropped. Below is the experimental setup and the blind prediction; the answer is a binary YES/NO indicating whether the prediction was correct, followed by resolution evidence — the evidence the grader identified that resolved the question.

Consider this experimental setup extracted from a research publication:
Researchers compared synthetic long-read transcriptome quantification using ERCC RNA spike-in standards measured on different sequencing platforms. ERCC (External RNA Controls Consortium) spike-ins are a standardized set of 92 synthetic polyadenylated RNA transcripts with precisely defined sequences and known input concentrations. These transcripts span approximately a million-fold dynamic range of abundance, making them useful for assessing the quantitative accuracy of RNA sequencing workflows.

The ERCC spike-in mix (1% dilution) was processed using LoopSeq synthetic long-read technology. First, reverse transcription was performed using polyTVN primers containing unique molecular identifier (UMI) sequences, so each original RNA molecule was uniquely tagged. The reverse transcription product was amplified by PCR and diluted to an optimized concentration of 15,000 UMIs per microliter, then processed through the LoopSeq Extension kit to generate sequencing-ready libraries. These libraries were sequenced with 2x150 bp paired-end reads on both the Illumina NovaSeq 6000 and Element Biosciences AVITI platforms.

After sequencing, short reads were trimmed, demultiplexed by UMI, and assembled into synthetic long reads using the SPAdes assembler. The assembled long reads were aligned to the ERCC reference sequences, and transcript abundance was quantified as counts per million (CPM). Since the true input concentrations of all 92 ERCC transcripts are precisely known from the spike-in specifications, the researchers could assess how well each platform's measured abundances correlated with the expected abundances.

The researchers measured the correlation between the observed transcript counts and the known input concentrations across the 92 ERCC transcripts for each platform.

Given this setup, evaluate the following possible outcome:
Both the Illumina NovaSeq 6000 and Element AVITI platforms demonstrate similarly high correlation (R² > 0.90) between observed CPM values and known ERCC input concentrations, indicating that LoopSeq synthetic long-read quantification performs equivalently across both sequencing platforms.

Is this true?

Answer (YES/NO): YES